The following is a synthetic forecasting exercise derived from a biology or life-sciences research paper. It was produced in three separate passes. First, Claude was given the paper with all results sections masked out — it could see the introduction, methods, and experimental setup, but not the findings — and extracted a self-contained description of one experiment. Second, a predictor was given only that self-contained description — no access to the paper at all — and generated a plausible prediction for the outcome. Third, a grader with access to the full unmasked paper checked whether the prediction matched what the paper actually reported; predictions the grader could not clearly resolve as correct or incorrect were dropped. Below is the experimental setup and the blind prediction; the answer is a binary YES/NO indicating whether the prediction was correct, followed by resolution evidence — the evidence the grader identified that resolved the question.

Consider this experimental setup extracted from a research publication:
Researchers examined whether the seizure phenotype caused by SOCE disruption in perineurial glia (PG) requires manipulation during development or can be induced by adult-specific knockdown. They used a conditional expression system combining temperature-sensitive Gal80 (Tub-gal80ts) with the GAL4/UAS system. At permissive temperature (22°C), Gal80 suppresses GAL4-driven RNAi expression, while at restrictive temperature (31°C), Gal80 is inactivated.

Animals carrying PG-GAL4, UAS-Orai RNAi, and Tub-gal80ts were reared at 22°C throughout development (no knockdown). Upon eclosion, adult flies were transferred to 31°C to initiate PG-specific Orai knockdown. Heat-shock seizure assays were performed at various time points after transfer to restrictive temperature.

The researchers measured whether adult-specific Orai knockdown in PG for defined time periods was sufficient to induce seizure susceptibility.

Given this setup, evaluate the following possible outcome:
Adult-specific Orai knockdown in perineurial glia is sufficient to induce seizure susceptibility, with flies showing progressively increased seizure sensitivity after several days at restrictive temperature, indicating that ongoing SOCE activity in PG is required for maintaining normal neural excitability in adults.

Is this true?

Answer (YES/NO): YES